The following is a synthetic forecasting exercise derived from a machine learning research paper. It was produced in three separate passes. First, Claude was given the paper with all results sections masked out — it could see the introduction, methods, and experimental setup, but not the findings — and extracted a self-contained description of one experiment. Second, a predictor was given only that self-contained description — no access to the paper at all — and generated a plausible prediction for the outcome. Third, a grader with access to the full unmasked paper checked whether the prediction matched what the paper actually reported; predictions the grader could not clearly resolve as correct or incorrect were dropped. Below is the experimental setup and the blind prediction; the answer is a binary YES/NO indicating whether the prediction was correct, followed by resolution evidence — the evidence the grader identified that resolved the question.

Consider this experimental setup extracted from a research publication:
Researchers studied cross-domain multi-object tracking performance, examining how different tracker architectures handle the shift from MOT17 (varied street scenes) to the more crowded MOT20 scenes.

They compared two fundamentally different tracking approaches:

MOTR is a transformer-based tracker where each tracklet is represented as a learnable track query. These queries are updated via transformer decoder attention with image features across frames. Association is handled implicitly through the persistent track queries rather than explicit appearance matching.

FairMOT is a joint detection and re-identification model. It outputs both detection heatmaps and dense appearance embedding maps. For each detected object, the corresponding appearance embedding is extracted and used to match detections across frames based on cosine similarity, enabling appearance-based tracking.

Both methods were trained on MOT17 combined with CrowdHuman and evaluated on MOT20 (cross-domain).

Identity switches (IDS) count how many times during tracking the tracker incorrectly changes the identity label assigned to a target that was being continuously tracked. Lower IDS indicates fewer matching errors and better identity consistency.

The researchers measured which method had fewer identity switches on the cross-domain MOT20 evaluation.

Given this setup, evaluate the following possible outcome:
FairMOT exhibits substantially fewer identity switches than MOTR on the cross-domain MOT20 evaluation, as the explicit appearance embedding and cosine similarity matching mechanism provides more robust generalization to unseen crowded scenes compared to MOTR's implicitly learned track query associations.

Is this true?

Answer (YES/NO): NO